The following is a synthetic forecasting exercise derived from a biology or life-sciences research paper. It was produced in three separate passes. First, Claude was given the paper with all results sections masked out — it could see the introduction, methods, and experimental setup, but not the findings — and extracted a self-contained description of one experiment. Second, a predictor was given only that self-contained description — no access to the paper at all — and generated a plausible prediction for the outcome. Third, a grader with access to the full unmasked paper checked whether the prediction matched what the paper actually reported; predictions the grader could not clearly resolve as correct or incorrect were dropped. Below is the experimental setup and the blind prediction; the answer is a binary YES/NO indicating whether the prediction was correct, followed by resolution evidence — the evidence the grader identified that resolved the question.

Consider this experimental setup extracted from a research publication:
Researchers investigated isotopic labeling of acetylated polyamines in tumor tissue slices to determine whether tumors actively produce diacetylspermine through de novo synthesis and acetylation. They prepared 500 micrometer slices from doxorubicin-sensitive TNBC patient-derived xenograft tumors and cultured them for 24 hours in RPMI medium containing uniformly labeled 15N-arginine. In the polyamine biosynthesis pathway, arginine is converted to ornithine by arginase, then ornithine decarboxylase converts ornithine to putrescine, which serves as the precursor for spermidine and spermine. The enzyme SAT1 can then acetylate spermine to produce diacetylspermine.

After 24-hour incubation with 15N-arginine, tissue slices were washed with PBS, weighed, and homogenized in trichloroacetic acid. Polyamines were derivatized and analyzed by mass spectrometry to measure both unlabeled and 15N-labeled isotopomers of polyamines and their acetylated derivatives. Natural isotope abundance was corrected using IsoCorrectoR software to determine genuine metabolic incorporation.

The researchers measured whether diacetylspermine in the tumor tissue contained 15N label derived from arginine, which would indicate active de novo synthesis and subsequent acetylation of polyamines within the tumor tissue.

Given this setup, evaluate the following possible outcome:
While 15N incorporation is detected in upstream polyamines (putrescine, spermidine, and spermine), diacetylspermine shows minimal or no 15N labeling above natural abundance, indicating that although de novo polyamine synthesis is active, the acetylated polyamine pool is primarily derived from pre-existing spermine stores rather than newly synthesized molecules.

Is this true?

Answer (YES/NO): NO